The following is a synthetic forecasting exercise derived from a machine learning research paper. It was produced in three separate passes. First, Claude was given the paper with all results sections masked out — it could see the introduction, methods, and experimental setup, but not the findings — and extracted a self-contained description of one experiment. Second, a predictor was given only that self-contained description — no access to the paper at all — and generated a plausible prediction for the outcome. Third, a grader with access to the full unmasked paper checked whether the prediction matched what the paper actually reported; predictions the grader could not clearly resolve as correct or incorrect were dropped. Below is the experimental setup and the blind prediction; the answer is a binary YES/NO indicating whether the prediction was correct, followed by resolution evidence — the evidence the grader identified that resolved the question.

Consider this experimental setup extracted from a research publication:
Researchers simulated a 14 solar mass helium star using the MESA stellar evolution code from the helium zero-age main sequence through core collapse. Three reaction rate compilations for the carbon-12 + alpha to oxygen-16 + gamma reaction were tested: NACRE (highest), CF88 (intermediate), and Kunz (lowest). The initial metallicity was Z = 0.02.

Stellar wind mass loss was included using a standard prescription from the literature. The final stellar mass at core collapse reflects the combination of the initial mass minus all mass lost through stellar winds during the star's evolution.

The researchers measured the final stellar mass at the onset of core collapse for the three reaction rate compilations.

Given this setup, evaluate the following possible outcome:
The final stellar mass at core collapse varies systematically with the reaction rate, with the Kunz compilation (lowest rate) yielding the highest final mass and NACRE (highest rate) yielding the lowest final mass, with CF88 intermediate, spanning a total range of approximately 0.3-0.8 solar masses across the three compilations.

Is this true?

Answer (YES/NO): NO